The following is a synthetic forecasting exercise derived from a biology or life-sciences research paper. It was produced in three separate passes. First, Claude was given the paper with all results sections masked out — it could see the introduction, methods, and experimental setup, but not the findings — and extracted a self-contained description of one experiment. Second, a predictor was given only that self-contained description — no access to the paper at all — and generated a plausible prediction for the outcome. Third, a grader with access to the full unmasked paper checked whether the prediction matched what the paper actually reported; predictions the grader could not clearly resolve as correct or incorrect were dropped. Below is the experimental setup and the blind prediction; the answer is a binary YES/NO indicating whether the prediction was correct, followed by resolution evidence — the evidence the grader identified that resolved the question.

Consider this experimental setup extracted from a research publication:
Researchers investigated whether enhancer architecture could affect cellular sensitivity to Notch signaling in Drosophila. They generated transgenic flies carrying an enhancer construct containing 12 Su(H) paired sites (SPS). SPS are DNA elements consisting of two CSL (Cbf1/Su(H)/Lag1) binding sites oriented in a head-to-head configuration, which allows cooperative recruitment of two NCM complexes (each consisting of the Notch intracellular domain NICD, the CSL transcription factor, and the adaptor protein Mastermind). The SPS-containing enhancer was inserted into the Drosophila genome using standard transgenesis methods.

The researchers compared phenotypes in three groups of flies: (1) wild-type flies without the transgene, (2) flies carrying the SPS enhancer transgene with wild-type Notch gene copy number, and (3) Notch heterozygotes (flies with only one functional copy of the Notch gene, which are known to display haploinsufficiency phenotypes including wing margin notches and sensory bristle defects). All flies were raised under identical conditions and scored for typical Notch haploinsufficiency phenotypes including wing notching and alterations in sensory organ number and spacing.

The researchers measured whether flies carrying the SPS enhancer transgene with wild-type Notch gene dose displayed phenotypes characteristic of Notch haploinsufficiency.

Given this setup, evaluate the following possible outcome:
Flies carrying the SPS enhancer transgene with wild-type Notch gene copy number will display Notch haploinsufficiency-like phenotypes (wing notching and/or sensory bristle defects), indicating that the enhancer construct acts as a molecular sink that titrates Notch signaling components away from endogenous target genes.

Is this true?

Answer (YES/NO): YES